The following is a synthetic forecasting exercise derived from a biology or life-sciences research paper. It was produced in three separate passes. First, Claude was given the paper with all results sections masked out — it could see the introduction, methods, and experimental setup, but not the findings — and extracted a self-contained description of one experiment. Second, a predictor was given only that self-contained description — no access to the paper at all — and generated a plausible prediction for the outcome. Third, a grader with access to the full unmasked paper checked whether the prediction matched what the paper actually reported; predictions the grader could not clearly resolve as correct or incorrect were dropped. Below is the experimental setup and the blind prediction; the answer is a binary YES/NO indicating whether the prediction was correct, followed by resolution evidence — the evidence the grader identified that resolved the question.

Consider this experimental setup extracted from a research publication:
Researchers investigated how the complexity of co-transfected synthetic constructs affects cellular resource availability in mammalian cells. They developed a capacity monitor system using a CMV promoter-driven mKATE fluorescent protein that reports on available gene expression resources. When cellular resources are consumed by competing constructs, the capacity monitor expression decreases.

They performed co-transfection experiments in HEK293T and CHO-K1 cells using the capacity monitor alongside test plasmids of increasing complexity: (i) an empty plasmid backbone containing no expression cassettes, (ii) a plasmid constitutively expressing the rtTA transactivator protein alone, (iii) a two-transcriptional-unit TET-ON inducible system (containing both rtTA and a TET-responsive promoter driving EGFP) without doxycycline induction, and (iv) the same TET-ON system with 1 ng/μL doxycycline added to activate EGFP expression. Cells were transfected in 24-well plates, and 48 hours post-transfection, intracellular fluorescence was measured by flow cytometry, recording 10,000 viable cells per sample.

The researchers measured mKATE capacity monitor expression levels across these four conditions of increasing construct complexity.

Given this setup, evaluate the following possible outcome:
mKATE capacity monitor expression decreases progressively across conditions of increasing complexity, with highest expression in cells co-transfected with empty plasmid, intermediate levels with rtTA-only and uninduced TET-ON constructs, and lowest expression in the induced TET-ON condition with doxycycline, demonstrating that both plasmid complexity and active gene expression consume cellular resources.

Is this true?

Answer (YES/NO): YES